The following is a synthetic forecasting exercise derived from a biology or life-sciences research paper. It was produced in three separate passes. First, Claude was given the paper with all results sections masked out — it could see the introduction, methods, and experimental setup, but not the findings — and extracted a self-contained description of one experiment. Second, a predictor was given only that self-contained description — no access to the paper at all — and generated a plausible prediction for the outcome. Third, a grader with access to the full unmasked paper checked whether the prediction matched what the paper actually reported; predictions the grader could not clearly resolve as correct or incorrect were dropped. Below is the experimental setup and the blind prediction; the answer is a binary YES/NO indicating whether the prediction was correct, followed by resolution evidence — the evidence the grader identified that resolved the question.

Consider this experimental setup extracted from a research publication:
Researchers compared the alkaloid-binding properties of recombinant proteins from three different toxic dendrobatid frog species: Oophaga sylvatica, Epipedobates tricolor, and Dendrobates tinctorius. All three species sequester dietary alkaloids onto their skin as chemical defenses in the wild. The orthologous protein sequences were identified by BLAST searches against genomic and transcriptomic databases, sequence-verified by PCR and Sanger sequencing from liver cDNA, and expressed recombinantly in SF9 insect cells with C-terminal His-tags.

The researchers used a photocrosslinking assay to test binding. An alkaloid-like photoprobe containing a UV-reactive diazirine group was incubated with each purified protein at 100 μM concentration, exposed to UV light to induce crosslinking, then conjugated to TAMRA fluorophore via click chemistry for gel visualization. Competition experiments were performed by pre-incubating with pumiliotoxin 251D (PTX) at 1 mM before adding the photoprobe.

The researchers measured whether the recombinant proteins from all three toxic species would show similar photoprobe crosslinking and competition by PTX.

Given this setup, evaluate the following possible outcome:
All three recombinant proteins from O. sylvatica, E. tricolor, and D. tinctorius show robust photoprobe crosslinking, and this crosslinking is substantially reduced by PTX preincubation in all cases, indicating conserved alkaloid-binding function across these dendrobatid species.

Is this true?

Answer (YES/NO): NO